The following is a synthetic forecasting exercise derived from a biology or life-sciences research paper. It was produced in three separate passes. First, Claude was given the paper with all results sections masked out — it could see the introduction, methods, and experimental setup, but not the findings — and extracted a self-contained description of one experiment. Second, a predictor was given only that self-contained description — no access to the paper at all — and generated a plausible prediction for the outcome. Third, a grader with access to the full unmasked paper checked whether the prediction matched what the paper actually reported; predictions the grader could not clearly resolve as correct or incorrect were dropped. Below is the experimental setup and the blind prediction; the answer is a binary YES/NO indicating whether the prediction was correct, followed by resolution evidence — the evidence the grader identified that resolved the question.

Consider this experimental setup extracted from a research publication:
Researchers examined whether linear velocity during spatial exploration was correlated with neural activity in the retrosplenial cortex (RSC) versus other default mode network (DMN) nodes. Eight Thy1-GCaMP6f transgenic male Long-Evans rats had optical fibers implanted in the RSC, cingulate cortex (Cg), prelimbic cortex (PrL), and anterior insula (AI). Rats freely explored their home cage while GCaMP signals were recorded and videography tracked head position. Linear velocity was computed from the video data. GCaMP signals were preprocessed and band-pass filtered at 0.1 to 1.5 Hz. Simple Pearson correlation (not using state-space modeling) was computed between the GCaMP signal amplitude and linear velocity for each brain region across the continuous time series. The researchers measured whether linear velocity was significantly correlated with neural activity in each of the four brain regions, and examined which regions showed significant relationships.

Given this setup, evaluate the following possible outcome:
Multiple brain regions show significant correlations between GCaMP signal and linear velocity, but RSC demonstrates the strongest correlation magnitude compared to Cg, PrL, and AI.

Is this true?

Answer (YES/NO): NO